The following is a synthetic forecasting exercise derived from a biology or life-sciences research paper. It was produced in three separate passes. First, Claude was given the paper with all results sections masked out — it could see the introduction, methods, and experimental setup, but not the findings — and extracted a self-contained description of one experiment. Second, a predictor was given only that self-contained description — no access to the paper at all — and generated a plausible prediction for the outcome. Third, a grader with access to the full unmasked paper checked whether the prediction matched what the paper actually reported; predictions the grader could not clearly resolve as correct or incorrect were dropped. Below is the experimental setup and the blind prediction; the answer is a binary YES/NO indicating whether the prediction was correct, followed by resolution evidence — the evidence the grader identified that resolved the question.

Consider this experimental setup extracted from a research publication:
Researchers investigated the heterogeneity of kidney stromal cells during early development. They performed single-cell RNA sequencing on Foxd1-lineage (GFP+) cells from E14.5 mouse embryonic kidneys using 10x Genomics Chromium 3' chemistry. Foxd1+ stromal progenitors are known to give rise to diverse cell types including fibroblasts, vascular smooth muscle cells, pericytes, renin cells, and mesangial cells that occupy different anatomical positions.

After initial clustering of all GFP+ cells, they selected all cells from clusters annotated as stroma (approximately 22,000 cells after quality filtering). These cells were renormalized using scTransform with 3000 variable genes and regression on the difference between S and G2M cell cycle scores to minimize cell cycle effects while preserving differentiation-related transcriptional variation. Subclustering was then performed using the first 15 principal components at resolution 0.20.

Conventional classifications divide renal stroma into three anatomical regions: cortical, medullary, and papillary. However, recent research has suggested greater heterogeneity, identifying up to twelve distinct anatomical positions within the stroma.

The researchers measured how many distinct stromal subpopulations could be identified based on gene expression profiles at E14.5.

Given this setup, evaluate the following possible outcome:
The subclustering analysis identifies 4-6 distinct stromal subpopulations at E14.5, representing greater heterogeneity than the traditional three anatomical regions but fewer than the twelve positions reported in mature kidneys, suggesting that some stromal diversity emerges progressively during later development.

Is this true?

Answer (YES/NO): NO